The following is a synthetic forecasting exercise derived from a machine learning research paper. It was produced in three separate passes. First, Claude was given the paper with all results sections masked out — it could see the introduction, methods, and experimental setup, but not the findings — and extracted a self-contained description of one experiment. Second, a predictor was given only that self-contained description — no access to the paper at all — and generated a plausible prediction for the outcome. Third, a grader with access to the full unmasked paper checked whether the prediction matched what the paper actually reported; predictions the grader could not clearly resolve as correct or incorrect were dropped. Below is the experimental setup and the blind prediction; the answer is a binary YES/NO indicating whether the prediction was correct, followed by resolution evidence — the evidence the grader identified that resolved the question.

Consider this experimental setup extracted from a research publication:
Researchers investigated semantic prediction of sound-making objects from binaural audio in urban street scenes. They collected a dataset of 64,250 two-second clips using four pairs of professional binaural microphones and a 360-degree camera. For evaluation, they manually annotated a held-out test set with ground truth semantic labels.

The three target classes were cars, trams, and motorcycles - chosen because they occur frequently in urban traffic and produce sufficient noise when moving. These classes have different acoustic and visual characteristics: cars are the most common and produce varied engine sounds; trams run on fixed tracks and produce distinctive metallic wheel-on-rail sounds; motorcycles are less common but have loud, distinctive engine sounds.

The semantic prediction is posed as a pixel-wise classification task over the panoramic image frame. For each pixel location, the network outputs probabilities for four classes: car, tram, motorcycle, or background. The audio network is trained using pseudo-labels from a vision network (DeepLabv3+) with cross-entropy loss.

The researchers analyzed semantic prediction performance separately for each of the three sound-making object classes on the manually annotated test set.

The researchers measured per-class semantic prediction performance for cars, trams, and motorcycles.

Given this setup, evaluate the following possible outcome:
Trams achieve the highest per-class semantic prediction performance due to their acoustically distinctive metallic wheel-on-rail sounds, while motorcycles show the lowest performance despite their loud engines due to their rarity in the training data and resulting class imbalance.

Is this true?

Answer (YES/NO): YES